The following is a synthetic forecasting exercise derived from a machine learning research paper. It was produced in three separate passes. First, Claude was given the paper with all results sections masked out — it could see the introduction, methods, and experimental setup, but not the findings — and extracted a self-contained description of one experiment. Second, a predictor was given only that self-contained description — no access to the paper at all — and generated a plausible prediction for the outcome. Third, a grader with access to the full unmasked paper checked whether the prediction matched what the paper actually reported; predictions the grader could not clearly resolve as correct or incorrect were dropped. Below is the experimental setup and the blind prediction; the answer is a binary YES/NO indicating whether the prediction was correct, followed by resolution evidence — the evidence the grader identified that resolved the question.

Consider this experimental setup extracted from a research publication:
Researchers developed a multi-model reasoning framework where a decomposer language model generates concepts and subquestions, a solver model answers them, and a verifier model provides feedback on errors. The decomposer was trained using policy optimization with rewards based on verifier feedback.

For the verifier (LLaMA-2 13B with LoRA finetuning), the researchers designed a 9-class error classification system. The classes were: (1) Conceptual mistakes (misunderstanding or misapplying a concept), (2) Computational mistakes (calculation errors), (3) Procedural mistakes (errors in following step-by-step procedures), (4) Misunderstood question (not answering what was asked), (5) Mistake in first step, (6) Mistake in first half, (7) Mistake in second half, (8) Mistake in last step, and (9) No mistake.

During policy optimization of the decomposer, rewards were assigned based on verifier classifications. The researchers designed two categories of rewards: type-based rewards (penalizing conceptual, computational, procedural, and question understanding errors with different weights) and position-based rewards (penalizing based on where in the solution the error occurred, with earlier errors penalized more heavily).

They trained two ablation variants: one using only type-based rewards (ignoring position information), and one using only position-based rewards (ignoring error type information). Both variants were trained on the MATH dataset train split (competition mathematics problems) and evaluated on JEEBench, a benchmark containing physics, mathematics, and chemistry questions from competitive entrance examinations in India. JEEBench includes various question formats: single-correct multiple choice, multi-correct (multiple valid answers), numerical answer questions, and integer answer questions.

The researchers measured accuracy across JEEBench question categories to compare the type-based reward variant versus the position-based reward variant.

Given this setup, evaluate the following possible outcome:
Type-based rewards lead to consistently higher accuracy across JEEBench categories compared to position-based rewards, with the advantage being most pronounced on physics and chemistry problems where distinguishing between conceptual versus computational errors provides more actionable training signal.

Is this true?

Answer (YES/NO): YES